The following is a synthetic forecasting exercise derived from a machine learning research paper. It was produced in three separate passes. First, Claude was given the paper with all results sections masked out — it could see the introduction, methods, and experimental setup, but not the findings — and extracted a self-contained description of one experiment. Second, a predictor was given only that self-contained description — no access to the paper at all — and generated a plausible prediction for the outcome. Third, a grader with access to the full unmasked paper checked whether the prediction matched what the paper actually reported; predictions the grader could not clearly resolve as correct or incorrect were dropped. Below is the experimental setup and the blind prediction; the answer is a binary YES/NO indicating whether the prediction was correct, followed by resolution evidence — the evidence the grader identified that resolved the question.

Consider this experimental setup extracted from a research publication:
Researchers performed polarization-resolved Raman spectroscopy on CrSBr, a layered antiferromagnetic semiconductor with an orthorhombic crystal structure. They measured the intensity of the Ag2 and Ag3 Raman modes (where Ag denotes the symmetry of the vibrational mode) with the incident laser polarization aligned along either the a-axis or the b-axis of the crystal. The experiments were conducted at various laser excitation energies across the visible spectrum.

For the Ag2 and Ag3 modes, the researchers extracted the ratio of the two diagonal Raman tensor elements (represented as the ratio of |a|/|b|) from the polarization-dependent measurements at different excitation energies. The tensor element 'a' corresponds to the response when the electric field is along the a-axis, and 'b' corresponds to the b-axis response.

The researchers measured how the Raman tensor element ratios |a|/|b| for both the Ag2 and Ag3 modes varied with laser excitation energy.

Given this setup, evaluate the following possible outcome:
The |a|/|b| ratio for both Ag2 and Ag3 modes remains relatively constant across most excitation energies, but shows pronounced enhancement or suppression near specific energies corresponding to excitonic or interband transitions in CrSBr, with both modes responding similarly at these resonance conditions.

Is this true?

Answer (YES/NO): NO